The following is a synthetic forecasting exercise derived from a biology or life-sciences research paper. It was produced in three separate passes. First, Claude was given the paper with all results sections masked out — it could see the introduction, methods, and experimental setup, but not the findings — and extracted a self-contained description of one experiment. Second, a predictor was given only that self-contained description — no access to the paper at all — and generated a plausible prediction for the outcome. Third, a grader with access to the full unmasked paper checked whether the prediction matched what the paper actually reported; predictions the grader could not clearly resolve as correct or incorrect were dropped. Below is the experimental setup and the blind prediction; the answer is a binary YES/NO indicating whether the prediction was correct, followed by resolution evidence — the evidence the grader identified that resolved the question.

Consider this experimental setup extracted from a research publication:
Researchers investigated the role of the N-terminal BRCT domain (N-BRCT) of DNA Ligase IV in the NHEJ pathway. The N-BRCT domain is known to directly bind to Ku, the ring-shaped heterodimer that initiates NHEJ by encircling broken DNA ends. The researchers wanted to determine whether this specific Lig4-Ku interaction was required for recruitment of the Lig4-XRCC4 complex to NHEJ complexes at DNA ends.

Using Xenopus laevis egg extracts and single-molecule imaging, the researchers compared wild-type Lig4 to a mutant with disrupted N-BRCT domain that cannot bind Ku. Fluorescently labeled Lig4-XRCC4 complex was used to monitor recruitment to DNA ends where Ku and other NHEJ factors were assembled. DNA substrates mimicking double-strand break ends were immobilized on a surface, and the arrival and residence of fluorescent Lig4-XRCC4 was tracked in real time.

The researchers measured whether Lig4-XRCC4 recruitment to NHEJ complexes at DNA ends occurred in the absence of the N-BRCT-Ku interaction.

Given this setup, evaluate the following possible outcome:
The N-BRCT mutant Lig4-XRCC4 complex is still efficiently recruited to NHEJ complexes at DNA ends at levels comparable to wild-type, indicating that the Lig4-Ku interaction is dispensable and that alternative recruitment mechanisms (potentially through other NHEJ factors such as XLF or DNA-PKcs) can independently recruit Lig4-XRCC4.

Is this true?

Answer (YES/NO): NO